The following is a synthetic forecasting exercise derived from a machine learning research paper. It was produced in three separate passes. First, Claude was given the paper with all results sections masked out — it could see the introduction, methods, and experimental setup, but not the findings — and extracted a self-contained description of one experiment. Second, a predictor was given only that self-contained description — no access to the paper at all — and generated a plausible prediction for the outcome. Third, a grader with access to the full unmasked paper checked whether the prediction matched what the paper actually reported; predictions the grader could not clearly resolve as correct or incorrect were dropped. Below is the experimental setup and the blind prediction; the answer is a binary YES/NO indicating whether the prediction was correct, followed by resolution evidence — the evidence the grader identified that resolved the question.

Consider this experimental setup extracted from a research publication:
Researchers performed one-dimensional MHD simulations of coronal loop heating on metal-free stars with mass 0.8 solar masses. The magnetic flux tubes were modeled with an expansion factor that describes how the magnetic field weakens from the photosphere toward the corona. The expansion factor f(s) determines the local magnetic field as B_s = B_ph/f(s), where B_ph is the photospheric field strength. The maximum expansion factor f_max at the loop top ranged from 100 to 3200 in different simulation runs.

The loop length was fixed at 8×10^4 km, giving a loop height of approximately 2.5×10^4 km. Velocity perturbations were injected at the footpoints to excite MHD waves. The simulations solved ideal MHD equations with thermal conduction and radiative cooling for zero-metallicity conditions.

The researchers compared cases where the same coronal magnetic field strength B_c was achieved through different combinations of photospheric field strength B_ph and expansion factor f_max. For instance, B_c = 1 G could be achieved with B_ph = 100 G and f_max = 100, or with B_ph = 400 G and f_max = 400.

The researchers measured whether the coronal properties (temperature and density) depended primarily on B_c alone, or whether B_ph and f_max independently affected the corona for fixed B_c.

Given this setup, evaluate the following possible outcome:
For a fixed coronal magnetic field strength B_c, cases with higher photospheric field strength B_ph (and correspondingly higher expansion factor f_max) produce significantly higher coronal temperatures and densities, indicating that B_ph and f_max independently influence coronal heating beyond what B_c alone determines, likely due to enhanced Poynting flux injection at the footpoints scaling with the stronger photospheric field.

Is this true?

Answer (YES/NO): NO